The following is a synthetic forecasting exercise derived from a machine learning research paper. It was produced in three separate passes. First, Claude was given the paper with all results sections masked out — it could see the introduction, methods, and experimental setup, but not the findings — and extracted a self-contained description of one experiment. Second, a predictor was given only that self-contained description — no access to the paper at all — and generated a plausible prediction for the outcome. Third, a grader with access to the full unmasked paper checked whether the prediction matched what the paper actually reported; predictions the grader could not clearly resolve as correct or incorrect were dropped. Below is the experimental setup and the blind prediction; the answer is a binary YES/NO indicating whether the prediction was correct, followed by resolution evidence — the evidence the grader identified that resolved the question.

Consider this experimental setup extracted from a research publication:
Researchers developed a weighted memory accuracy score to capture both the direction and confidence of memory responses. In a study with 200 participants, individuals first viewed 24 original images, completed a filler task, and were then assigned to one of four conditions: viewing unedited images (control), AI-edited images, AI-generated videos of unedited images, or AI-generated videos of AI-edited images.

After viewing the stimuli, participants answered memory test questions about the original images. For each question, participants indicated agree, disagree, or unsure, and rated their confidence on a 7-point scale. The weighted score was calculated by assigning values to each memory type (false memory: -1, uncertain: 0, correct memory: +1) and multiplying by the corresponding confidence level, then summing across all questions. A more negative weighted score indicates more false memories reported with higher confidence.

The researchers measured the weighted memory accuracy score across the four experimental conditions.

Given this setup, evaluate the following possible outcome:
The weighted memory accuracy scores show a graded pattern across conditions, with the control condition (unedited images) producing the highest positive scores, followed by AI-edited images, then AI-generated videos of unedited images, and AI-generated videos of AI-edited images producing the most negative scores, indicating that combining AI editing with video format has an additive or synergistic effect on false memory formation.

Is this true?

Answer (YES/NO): NO